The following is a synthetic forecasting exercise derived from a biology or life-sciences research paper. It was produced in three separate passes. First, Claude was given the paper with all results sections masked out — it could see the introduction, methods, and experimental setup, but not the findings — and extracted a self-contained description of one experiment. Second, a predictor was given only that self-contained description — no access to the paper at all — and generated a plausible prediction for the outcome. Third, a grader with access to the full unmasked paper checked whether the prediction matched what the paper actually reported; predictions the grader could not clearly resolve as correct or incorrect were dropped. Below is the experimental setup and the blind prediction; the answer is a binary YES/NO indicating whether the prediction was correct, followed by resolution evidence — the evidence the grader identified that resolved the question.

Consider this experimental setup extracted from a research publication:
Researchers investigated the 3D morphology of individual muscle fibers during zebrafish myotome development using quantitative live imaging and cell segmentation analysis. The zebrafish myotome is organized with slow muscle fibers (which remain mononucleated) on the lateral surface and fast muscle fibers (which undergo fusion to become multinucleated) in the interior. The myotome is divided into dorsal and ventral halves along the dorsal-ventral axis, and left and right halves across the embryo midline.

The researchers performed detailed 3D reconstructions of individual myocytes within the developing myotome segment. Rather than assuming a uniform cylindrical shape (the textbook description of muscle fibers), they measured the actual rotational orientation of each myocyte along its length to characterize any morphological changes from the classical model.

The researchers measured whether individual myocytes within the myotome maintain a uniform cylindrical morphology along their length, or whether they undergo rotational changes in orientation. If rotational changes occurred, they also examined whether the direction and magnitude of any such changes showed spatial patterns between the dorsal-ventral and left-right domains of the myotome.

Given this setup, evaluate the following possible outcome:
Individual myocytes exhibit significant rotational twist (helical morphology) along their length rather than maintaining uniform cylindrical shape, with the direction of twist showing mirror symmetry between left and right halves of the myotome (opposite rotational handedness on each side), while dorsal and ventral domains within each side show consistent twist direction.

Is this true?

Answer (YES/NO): NO